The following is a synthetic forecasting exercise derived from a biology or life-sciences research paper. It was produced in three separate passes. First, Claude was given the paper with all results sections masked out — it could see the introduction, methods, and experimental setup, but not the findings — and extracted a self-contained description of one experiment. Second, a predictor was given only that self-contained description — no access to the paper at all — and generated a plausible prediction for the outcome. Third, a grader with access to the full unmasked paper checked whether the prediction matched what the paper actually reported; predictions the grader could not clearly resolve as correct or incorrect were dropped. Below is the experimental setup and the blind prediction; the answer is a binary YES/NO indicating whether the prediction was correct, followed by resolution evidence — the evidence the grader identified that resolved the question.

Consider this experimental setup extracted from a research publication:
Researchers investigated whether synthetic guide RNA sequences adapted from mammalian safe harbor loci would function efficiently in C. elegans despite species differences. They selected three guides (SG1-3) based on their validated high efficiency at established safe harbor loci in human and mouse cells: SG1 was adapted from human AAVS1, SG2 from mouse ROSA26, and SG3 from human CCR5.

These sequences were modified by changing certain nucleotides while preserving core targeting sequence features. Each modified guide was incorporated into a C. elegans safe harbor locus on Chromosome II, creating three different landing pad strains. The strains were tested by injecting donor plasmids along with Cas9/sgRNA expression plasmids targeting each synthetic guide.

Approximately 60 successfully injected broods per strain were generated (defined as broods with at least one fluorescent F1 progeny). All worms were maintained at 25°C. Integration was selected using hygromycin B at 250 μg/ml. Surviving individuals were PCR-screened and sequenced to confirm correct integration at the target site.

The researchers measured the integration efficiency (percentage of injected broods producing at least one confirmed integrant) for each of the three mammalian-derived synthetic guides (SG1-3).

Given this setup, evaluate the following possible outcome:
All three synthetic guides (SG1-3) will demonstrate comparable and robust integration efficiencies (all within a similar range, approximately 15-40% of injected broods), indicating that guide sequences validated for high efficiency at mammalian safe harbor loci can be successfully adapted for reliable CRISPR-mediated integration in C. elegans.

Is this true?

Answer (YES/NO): NO